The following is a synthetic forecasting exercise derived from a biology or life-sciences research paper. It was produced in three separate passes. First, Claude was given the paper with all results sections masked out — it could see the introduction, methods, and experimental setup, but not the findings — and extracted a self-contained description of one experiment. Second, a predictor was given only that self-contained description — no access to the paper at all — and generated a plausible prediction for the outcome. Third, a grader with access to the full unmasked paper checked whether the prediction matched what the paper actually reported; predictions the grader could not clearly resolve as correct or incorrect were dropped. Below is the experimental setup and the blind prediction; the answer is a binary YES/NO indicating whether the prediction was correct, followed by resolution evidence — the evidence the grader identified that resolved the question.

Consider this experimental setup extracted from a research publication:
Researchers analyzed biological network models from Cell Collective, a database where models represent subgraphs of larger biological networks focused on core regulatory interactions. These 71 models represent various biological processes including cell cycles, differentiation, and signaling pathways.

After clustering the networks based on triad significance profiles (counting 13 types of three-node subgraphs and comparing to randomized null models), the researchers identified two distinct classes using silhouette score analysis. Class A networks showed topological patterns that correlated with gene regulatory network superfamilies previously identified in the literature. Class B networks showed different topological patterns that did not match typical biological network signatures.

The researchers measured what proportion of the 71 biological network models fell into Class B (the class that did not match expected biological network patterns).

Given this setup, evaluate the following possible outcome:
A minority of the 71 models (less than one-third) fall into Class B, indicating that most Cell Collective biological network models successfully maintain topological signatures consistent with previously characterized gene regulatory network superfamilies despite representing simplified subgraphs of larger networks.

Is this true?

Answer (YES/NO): NO